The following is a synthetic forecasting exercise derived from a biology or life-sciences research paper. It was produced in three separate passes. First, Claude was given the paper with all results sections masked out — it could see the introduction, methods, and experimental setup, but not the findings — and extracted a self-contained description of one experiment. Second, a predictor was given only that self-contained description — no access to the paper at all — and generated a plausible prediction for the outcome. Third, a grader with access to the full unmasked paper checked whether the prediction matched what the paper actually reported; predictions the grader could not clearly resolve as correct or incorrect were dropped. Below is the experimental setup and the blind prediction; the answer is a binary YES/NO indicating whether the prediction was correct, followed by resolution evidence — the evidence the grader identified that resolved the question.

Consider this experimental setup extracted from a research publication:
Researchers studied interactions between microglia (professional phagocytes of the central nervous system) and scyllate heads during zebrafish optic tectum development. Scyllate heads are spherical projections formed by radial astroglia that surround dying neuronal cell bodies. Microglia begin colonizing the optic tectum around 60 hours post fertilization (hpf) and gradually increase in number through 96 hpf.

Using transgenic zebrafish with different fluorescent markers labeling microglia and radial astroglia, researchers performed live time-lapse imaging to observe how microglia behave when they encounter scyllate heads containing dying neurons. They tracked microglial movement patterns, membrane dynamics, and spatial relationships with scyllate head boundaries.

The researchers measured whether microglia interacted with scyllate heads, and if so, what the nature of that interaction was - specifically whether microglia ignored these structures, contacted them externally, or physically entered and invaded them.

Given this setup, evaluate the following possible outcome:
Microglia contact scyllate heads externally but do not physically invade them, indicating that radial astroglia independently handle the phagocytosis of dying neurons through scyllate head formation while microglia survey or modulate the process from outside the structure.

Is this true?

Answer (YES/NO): NO